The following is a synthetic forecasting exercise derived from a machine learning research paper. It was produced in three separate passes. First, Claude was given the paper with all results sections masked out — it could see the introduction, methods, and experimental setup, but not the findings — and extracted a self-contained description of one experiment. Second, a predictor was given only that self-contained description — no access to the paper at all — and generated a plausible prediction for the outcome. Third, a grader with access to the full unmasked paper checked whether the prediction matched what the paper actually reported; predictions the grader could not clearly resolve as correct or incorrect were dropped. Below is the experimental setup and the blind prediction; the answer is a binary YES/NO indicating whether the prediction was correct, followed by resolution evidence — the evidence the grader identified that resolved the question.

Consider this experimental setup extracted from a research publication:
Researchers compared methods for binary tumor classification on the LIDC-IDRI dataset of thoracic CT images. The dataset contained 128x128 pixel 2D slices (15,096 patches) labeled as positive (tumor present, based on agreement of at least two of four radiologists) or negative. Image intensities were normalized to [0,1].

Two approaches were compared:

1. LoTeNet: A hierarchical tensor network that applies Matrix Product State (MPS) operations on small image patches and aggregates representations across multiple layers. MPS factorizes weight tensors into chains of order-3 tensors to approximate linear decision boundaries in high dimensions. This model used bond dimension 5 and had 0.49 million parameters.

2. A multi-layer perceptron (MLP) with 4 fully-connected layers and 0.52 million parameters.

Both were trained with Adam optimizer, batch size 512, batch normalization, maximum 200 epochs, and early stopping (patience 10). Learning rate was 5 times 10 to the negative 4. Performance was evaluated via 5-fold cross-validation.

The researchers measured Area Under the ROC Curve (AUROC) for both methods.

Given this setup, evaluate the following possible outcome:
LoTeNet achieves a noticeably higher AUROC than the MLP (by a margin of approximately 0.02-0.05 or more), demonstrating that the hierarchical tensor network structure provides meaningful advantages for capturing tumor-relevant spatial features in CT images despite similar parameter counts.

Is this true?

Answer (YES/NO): NO